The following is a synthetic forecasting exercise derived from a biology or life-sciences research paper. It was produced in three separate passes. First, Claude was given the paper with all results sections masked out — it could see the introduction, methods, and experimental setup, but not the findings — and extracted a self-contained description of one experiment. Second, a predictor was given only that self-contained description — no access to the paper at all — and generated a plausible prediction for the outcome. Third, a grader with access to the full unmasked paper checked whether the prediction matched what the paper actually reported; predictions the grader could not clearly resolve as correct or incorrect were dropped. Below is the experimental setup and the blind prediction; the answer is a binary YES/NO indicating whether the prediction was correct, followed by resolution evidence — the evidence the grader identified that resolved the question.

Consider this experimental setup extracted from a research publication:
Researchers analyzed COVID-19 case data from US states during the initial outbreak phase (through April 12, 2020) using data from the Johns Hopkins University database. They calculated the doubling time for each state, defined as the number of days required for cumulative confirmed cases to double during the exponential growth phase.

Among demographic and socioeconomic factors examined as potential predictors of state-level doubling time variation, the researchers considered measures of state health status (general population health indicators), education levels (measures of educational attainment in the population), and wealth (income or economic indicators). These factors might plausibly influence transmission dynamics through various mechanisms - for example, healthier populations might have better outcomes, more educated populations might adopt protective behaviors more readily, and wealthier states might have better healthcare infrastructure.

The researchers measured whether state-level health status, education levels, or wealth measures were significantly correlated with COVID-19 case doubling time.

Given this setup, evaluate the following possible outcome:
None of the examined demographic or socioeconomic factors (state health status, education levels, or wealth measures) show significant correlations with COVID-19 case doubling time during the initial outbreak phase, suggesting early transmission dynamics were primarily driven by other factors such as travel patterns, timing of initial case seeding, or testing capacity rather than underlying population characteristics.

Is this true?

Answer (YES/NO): YES